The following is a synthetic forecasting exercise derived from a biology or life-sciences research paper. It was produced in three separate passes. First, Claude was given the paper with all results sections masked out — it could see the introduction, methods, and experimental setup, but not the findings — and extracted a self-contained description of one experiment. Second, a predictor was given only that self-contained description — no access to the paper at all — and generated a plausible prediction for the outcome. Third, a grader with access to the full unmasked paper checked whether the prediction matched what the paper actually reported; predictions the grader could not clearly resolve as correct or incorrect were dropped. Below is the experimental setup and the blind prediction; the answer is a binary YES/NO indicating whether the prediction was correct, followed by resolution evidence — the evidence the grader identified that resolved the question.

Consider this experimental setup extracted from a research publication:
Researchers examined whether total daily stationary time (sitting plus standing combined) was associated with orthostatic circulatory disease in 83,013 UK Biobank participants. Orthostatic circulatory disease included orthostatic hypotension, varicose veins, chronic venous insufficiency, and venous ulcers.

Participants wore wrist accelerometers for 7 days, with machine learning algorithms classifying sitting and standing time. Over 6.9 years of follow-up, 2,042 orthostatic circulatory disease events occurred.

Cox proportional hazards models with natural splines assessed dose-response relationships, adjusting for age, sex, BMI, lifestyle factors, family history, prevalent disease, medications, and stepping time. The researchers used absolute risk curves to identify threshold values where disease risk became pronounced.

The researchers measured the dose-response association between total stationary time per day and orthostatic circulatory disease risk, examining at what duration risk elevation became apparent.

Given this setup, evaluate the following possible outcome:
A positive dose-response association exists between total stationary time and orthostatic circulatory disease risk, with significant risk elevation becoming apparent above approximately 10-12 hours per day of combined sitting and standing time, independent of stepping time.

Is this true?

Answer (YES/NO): YES